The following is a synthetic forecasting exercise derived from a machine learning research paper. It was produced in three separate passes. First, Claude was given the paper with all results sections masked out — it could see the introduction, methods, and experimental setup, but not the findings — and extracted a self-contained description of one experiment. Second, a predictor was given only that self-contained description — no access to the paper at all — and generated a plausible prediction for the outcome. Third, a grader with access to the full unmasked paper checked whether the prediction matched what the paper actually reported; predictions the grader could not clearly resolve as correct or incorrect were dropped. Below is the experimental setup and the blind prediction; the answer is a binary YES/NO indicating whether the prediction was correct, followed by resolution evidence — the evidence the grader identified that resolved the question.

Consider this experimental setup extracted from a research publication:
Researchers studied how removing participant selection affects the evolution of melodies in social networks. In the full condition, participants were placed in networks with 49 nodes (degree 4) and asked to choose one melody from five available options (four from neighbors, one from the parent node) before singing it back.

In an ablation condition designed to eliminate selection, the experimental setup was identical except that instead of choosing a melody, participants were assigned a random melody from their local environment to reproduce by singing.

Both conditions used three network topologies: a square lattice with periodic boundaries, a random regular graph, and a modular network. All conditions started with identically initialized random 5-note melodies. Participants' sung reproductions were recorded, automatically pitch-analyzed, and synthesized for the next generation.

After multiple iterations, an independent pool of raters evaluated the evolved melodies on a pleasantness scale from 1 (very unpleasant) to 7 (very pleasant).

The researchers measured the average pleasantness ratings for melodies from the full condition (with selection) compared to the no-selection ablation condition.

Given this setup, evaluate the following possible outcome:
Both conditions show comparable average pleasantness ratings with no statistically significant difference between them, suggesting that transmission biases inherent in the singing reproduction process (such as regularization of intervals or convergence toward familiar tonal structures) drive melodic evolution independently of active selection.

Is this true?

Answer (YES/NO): NO